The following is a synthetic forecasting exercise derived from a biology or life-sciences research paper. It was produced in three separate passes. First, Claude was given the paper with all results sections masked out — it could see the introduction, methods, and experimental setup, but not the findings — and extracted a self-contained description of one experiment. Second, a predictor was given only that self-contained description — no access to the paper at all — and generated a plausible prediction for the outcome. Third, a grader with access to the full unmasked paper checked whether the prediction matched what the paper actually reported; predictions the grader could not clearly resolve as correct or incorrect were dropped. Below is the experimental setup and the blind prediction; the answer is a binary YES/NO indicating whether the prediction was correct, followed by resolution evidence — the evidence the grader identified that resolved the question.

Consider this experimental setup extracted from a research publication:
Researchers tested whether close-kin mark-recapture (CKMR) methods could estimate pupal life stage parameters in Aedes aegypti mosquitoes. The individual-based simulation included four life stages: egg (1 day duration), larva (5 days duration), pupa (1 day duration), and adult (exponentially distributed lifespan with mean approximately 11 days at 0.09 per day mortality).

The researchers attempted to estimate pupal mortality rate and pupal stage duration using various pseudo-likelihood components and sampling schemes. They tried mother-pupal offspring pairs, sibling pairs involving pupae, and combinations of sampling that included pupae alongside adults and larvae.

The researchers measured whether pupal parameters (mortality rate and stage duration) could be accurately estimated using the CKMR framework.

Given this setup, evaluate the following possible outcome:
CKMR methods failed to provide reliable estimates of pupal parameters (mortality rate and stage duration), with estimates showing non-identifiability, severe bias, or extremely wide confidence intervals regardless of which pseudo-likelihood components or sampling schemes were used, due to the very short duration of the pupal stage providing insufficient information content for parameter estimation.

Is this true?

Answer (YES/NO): YES